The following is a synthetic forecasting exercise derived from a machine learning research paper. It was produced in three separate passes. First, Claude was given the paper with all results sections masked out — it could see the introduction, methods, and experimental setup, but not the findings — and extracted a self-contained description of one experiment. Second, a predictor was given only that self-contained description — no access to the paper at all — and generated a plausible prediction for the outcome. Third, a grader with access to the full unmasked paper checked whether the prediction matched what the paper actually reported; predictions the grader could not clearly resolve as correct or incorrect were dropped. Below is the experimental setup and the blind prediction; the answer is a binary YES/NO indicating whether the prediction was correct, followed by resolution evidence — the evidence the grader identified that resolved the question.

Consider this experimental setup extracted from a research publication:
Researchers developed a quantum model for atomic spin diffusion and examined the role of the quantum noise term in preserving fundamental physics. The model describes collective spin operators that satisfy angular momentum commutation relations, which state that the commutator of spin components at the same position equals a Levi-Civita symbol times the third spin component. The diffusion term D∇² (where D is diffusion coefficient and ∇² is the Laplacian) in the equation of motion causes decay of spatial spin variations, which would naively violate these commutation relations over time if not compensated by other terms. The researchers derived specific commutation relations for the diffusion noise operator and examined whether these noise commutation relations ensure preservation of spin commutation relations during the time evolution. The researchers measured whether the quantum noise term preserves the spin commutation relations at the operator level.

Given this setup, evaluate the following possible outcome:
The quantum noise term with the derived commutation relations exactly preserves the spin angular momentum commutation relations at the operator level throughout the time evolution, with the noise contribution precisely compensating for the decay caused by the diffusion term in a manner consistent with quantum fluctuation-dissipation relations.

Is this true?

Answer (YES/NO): YES